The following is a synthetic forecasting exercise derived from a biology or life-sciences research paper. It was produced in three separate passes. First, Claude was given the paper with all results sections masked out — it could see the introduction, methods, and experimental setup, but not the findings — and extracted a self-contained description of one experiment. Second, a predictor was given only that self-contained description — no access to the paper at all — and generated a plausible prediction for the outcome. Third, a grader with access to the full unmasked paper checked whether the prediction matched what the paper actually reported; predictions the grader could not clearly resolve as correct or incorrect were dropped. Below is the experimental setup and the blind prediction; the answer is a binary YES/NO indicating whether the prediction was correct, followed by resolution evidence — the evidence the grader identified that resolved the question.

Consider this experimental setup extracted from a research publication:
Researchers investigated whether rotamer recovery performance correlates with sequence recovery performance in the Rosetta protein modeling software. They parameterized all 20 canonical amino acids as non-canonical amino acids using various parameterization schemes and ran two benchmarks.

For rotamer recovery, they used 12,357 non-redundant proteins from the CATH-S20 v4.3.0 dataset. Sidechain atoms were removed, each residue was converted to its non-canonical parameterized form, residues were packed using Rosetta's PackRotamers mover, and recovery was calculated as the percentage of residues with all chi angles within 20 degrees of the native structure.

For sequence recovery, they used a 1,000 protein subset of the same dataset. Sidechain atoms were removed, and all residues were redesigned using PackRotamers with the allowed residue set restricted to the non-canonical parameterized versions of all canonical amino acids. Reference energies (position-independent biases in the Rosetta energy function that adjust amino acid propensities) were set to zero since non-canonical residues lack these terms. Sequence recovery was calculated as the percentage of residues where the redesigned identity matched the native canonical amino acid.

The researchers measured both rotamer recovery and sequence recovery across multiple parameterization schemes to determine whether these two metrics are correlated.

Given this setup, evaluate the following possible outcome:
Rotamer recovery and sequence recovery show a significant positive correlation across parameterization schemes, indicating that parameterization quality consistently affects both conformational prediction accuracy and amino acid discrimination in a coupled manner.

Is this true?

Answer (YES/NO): YES